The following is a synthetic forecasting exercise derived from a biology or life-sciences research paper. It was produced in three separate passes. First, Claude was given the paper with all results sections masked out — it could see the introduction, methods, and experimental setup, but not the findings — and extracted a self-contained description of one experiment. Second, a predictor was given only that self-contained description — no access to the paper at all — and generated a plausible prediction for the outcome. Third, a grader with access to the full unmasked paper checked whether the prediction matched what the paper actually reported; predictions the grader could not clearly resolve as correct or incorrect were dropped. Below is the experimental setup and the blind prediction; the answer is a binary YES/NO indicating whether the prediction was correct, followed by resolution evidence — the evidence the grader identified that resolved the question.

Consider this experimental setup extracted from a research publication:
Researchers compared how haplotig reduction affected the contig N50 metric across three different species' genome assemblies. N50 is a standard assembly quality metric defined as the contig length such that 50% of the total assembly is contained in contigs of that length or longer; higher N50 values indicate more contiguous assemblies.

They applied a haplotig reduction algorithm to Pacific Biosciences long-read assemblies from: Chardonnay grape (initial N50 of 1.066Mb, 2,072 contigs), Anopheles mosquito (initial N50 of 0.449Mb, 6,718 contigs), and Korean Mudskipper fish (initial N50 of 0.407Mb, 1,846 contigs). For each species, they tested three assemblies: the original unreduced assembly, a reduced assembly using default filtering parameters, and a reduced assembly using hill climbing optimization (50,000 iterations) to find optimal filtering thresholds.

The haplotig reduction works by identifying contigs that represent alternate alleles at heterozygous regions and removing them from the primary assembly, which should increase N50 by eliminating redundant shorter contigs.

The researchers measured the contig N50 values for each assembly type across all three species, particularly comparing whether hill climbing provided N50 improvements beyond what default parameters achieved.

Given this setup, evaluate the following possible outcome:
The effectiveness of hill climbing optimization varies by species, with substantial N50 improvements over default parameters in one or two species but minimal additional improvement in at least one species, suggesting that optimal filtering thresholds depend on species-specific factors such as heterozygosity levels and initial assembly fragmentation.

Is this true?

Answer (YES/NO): NO